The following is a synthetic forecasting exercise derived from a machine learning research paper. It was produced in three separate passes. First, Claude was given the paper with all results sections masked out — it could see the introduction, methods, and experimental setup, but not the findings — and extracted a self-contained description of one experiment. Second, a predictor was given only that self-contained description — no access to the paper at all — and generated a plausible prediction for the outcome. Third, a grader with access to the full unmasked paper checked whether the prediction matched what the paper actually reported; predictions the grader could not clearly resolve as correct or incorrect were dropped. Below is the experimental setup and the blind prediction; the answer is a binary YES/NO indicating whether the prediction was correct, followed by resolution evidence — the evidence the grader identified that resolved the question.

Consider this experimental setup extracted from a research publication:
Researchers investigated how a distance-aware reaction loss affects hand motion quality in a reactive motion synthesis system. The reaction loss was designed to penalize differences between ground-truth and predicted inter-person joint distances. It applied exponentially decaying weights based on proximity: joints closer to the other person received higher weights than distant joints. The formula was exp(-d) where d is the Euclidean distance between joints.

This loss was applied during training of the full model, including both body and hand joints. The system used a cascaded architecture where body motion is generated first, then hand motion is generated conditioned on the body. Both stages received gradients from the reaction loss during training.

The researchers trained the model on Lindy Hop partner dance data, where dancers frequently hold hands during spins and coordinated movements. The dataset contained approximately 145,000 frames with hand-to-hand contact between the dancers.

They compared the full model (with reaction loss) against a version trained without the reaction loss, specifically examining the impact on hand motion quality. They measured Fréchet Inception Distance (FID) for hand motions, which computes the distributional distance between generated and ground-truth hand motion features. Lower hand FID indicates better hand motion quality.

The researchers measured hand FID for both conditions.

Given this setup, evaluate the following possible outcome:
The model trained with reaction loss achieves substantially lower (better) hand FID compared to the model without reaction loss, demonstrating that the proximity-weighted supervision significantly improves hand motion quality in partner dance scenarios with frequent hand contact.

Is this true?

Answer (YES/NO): YES